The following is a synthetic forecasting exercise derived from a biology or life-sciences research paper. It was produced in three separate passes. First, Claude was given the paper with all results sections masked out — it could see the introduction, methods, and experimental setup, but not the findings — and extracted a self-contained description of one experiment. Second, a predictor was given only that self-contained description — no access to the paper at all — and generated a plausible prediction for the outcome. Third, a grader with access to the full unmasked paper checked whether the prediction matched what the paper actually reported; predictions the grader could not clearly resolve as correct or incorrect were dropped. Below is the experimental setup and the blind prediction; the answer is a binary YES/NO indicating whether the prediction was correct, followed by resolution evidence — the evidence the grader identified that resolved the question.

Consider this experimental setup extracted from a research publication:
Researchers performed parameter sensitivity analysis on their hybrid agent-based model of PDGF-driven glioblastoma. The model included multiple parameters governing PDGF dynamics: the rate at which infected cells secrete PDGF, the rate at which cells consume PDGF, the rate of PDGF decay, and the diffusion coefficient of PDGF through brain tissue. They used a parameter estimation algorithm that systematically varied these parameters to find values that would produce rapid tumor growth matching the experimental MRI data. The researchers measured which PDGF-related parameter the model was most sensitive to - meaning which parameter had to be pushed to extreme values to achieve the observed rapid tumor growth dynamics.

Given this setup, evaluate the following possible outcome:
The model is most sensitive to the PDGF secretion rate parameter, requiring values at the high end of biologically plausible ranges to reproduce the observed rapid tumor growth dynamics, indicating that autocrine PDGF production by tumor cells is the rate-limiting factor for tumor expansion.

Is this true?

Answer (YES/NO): NO